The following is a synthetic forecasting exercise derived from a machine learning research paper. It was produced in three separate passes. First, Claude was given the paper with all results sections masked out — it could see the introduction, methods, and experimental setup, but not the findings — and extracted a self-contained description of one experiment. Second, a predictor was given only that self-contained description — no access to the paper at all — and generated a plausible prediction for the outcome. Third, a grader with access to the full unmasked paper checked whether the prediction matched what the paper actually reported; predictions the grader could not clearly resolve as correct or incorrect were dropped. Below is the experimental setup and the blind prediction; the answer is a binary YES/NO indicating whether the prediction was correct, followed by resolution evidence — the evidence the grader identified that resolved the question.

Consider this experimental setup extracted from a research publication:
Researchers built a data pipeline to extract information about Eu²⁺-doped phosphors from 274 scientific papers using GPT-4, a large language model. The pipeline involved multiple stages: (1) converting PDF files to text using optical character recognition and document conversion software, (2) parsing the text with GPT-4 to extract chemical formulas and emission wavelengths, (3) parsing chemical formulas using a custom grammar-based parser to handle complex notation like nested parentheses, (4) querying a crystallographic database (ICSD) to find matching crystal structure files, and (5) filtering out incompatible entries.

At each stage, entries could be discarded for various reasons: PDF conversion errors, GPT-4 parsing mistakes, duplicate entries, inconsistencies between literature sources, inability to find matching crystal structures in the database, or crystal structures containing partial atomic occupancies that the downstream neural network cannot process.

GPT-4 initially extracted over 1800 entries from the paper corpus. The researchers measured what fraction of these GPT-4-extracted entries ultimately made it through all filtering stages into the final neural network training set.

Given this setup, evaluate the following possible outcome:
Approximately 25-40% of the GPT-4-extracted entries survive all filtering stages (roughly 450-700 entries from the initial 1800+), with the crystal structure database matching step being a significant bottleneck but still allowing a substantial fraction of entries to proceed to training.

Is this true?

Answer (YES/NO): NO